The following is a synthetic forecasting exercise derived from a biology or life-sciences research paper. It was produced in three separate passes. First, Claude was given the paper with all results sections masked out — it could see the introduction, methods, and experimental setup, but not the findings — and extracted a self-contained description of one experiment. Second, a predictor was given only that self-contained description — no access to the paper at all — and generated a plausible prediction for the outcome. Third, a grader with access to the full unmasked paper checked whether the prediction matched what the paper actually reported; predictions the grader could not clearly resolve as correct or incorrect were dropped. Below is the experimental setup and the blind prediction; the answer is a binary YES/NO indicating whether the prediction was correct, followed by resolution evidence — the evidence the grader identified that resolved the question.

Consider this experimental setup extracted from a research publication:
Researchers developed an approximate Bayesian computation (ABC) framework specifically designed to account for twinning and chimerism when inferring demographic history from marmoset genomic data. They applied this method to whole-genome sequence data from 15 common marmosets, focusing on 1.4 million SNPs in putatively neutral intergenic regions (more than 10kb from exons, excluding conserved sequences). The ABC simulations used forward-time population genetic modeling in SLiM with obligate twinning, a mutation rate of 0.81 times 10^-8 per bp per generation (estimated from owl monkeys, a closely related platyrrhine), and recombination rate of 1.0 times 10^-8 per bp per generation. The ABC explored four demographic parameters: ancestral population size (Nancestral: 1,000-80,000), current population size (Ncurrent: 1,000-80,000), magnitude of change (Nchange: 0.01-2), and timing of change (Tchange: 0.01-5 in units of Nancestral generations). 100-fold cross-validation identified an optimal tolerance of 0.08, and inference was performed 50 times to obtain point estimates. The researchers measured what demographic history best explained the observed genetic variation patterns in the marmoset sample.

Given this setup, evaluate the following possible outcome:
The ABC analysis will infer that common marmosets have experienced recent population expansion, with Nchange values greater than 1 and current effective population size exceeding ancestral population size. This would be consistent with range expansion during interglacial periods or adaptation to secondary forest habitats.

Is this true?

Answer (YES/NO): NO